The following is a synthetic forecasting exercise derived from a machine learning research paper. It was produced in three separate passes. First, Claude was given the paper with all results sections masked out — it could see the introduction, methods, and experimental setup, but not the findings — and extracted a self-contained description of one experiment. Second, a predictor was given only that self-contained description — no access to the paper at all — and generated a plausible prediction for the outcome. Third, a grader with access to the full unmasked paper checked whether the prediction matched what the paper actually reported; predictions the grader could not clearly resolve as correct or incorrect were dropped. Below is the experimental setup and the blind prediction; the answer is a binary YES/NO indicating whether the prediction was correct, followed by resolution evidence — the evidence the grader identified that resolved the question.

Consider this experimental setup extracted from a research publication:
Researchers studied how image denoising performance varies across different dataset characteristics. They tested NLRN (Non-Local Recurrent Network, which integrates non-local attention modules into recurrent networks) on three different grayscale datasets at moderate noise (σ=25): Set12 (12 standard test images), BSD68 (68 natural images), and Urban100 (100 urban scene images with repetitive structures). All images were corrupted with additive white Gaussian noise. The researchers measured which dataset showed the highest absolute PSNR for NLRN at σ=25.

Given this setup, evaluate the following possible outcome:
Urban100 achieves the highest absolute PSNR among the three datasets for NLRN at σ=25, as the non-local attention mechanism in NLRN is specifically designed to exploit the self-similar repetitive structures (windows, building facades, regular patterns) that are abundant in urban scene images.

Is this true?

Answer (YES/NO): YES